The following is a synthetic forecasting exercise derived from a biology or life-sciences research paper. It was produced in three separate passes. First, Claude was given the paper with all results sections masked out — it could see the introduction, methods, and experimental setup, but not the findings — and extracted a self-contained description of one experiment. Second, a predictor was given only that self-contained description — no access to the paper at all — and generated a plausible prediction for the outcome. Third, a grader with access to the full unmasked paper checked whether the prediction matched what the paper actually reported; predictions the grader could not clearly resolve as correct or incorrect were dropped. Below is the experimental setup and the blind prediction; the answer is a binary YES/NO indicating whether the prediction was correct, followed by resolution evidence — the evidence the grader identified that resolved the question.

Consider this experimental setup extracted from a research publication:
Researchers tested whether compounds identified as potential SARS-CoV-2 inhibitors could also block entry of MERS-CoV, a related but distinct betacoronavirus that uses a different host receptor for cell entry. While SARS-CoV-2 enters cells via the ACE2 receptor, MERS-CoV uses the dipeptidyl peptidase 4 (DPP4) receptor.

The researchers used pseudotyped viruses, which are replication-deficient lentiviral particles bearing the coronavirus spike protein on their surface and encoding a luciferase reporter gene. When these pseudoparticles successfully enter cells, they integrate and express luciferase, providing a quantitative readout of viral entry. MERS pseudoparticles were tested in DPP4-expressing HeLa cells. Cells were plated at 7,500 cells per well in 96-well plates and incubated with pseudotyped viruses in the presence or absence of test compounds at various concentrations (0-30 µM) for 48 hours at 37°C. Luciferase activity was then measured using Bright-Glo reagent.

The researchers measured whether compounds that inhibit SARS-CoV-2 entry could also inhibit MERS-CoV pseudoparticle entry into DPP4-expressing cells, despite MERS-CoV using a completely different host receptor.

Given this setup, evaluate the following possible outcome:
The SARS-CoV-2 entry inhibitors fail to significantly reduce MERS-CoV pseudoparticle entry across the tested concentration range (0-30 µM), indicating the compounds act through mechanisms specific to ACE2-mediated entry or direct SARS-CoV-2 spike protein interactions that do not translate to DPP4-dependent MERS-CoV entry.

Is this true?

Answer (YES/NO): NO